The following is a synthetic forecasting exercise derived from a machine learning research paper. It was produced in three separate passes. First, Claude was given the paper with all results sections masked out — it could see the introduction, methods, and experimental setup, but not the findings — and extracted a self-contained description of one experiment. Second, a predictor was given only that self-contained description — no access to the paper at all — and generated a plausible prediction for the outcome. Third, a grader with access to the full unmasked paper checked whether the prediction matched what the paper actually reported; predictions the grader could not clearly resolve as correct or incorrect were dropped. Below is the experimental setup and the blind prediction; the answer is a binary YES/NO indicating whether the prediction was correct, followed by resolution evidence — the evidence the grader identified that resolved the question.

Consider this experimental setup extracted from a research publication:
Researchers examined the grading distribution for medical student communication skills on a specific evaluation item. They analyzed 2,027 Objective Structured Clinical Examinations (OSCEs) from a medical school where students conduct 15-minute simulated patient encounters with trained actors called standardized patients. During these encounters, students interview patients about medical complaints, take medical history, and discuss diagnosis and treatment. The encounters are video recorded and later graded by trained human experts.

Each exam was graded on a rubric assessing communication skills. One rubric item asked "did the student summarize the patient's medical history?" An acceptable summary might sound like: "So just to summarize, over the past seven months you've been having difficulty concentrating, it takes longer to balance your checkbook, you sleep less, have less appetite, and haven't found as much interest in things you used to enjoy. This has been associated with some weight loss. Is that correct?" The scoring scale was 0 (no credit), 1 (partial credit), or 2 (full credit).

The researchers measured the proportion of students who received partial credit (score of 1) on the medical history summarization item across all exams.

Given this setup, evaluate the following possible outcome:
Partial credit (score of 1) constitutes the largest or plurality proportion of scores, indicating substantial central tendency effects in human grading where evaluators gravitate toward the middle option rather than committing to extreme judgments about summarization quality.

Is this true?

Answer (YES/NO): NO